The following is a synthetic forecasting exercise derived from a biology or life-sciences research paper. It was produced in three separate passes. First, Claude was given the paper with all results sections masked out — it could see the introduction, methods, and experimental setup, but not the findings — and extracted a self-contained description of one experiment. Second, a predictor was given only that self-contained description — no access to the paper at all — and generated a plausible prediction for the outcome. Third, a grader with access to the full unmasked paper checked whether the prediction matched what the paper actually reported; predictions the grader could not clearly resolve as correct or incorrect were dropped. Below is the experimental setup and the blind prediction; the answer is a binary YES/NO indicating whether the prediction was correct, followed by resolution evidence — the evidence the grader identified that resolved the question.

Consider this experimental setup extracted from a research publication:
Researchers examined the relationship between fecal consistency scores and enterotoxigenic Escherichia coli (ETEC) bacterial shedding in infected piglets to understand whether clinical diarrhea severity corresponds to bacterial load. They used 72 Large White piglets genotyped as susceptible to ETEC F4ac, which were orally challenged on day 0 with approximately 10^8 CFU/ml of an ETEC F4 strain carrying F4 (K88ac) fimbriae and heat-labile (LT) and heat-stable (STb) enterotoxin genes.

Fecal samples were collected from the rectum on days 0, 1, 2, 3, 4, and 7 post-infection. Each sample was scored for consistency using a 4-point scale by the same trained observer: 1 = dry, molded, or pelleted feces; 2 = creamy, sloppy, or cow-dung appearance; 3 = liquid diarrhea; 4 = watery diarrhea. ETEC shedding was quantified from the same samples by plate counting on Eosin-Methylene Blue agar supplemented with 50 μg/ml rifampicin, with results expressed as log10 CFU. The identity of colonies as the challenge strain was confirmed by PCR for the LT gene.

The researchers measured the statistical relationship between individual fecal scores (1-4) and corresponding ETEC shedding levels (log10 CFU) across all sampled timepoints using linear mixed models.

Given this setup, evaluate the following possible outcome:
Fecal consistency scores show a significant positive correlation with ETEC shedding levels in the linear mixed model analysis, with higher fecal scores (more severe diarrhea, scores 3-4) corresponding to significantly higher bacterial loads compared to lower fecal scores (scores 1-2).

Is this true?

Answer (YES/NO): YES